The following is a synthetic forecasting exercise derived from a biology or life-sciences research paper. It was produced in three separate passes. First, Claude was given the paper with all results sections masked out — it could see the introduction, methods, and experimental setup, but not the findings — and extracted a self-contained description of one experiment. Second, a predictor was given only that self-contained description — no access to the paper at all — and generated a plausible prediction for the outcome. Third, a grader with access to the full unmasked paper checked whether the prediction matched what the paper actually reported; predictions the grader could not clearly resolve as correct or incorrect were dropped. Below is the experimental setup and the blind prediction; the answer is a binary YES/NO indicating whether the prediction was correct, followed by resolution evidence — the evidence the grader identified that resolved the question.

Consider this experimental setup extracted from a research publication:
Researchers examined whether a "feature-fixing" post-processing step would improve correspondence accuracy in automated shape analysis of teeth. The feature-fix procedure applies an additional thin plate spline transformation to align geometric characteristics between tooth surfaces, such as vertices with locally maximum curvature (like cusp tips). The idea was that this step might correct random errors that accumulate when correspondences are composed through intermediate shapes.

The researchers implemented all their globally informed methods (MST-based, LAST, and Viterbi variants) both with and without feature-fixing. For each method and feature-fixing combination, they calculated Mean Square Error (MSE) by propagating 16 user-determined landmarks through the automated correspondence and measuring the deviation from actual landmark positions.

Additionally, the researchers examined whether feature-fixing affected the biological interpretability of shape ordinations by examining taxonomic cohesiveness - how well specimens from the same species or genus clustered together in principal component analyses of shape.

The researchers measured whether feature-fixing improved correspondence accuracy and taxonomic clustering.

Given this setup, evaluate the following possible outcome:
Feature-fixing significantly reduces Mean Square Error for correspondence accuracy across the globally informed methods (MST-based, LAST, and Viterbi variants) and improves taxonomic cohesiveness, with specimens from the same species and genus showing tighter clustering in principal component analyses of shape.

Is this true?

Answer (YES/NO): NO